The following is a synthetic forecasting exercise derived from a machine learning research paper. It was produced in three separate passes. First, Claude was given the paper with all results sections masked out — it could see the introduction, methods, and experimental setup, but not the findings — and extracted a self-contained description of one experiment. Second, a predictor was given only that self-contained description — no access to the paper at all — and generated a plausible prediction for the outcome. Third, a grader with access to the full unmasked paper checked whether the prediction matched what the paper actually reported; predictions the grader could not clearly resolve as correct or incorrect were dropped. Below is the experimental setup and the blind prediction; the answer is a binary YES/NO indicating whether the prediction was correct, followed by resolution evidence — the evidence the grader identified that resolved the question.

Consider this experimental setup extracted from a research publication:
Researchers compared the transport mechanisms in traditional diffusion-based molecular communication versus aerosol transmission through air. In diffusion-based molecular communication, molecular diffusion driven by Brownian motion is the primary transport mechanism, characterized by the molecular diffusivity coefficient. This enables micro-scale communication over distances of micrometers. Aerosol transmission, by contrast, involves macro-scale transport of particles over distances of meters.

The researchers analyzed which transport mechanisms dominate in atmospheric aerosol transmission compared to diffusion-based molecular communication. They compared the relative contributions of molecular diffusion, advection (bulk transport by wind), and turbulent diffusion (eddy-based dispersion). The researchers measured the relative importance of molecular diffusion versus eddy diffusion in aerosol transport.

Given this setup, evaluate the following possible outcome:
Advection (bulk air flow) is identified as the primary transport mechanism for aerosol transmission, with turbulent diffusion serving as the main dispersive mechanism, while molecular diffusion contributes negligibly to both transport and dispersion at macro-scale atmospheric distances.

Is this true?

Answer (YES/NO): YES